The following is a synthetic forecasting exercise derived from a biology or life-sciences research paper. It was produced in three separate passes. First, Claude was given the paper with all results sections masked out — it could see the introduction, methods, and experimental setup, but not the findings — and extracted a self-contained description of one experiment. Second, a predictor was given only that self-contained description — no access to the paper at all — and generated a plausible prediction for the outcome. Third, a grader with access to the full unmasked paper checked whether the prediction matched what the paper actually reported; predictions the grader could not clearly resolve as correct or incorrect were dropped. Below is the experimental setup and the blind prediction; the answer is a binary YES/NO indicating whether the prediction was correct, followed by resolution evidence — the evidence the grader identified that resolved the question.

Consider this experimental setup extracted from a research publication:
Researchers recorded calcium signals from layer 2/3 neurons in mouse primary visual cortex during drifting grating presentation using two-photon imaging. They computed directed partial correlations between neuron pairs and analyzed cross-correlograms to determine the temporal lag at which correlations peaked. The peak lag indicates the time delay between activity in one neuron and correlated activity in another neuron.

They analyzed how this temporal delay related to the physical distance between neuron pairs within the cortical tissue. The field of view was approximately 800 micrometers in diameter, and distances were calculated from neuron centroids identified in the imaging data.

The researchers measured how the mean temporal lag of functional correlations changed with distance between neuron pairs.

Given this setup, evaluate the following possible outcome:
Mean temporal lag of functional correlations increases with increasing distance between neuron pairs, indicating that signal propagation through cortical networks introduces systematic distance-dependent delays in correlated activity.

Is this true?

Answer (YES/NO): YES